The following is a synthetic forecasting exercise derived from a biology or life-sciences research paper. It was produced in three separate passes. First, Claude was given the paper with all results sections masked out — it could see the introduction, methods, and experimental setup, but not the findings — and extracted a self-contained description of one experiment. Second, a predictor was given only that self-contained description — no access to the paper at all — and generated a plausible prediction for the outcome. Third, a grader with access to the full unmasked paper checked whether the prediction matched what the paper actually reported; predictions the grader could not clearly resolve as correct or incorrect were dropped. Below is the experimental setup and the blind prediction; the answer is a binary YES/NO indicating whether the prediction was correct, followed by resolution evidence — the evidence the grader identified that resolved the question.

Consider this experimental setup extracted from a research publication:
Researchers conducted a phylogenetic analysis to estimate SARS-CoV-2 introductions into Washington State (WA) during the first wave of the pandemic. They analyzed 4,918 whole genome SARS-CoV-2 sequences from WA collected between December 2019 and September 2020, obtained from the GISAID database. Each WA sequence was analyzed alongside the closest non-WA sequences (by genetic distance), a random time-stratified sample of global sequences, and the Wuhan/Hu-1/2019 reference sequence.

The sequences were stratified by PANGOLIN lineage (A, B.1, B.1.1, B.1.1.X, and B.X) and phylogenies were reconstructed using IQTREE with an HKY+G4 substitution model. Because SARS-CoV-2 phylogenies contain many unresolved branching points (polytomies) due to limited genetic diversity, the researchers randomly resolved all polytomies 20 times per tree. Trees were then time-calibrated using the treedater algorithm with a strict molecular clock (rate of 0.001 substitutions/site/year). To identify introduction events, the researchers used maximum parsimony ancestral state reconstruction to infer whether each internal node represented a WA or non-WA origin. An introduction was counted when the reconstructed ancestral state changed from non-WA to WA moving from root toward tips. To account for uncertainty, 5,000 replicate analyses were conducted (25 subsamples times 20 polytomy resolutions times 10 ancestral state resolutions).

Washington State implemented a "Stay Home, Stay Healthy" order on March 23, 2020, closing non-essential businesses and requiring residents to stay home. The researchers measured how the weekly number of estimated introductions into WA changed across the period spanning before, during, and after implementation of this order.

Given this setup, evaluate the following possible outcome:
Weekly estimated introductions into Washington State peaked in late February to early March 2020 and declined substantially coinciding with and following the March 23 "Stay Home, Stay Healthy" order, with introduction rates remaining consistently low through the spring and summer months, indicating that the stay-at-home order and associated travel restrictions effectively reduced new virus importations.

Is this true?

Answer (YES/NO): NO